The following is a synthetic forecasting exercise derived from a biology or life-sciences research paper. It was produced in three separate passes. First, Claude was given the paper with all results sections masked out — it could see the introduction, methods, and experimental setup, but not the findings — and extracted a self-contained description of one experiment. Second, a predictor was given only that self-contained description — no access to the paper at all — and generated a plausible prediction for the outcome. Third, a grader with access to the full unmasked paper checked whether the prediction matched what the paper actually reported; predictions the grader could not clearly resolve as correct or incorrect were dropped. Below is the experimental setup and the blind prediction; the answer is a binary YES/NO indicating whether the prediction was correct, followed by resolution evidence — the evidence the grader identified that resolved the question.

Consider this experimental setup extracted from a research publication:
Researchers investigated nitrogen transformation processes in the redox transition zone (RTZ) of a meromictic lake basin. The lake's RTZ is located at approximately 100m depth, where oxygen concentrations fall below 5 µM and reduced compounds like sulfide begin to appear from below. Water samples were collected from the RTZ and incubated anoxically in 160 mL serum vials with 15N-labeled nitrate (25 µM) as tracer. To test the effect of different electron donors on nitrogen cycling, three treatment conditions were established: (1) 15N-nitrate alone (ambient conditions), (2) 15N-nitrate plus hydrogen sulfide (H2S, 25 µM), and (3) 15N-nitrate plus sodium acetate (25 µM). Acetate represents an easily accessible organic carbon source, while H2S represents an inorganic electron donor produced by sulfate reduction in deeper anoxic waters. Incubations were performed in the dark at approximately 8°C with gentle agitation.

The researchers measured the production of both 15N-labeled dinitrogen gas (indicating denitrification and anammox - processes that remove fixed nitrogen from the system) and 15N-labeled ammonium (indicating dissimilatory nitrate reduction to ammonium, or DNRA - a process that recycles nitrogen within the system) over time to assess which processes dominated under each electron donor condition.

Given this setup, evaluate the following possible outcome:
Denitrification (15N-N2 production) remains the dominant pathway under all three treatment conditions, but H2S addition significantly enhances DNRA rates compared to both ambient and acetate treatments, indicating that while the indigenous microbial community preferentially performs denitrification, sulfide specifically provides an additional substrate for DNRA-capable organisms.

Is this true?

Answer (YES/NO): NO